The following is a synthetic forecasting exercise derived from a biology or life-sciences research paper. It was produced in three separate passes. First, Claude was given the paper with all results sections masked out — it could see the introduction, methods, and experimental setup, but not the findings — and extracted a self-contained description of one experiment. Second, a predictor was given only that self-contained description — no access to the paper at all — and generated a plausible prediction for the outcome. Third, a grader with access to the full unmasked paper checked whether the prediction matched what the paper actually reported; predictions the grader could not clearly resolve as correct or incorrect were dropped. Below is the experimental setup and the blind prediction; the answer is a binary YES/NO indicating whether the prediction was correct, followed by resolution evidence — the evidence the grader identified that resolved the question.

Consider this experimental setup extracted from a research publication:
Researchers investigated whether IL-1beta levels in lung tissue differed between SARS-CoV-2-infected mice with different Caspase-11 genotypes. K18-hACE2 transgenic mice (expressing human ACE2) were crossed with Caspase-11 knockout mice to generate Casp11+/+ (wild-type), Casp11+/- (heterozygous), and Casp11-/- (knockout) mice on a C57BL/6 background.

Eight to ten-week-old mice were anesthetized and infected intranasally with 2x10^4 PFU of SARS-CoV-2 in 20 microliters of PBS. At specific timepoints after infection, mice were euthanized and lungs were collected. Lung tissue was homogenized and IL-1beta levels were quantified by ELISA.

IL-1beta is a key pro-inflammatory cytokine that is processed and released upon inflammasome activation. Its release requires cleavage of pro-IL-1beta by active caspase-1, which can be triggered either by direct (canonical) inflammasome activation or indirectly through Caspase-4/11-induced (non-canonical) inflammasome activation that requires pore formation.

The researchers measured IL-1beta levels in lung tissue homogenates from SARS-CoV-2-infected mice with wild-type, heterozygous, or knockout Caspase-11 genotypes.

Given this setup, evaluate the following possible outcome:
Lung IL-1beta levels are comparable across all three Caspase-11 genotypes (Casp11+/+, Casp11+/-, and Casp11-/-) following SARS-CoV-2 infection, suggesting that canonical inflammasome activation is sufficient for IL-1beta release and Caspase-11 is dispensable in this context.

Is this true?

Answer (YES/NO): NO